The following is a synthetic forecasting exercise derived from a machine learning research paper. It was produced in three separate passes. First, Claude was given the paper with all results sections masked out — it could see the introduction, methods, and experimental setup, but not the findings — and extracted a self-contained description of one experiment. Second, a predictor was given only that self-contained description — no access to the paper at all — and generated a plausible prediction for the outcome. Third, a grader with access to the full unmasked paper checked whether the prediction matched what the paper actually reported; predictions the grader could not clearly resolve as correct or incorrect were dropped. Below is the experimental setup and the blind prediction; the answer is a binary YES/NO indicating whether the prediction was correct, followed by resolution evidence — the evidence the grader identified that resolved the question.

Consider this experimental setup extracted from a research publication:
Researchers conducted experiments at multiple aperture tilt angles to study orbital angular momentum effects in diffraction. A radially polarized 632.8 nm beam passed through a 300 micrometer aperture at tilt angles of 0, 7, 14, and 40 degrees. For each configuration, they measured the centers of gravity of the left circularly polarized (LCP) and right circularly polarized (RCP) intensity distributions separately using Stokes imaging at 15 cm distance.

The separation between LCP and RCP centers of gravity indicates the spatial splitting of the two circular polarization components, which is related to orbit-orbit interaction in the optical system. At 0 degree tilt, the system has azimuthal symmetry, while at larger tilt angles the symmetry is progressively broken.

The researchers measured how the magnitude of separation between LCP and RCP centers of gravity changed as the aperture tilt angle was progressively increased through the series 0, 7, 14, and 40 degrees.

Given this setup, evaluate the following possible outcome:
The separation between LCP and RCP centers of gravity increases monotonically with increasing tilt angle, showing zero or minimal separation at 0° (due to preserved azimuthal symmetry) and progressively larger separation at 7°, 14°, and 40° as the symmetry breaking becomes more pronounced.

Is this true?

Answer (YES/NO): NO